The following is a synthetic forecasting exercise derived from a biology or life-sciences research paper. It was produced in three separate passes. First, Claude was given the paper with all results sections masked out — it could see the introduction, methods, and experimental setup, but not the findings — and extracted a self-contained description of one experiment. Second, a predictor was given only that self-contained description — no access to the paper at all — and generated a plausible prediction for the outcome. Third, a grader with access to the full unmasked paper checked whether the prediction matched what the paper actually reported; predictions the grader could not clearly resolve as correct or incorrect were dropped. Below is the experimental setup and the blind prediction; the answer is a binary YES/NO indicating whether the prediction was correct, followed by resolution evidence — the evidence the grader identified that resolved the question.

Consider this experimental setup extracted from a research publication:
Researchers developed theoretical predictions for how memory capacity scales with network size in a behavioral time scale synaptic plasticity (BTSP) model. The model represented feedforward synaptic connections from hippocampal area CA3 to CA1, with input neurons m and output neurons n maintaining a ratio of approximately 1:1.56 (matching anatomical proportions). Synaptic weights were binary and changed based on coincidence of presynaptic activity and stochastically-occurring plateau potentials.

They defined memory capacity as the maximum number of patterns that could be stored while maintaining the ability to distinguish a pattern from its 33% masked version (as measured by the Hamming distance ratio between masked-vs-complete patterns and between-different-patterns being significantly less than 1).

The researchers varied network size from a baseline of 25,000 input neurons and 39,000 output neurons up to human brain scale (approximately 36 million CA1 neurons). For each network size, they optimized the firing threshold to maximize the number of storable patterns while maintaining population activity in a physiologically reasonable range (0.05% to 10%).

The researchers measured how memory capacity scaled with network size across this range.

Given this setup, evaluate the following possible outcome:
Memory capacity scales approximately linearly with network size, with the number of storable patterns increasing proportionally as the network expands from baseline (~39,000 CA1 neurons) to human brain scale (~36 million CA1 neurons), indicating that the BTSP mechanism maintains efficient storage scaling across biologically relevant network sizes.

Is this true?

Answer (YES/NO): NO